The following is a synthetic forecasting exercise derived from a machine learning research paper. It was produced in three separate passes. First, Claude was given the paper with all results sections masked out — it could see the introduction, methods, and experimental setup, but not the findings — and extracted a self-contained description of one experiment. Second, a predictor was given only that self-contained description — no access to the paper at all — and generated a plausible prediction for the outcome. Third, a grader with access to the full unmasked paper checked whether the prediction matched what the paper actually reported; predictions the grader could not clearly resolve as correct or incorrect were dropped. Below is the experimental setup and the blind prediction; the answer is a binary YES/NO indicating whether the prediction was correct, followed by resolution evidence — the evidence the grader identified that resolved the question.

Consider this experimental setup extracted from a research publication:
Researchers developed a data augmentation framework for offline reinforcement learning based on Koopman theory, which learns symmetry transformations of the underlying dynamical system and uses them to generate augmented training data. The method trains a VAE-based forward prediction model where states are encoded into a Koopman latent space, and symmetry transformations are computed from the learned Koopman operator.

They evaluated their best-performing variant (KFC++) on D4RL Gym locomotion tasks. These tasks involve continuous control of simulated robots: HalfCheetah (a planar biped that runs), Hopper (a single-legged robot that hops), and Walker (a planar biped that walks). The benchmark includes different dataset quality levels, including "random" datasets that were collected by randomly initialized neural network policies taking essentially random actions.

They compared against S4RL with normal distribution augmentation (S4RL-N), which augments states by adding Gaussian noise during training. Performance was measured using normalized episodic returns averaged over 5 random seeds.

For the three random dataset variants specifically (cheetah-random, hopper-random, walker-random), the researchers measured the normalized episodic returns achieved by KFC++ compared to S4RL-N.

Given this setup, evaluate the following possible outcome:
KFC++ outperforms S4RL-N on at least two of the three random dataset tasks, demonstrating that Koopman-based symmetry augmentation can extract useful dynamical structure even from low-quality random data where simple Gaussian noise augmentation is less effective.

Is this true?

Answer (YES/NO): NO